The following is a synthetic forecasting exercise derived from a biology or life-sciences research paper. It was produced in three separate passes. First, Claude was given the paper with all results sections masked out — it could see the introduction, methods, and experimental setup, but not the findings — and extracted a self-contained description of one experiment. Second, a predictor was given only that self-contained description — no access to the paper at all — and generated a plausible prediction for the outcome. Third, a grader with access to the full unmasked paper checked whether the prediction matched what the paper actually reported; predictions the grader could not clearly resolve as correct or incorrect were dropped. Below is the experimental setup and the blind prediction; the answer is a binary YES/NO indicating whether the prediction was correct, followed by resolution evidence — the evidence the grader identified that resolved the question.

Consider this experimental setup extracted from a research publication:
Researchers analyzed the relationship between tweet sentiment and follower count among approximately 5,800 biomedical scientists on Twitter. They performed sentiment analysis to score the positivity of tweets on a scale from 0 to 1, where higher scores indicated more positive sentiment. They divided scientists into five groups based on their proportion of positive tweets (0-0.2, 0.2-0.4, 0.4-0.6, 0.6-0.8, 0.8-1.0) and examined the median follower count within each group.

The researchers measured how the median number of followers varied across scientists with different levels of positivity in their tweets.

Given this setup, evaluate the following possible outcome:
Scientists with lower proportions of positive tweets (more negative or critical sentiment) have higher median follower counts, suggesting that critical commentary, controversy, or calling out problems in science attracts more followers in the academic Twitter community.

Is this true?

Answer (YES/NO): NO